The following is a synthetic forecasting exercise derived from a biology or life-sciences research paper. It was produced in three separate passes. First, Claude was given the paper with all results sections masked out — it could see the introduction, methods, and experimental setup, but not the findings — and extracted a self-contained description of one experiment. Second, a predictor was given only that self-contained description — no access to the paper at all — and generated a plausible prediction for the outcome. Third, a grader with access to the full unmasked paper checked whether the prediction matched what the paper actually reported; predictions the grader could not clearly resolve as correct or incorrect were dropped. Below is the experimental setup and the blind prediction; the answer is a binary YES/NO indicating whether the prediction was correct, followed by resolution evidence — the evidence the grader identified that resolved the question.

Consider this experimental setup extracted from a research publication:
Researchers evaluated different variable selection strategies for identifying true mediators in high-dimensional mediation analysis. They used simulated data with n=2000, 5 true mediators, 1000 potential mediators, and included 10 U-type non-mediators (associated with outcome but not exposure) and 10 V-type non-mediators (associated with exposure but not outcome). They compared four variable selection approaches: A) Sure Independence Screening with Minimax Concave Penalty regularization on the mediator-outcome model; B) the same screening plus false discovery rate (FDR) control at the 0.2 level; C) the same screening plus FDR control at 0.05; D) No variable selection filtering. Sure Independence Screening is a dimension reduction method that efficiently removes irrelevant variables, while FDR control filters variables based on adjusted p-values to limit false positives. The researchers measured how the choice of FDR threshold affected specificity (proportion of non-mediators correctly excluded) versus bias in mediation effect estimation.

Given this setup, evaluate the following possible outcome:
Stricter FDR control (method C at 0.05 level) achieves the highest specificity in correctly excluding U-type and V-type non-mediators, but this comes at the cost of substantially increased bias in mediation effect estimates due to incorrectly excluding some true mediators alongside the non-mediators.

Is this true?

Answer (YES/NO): NO